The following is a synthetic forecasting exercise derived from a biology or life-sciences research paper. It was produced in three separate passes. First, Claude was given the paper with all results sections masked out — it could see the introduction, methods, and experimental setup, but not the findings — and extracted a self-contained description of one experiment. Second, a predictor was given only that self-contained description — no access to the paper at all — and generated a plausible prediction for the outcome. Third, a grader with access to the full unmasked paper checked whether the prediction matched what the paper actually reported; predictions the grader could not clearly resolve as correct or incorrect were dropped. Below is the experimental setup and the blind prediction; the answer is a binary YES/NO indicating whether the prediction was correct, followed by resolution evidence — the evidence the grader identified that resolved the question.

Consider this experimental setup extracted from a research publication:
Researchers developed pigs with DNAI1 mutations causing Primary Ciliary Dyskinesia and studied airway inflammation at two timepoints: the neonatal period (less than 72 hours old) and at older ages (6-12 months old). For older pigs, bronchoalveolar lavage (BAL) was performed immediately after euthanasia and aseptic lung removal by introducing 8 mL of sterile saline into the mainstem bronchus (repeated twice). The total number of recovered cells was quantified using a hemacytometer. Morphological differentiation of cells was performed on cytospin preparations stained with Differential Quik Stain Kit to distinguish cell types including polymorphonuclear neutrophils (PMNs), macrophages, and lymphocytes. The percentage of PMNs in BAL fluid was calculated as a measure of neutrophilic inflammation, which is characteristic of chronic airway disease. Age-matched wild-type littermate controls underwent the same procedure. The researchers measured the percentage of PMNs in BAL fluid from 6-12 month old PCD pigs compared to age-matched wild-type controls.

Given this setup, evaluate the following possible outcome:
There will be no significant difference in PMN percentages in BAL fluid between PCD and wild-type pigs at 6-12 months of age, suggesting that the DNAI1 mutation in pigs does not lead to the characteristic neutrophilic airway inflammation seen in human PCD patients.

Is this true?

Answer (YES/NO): NO